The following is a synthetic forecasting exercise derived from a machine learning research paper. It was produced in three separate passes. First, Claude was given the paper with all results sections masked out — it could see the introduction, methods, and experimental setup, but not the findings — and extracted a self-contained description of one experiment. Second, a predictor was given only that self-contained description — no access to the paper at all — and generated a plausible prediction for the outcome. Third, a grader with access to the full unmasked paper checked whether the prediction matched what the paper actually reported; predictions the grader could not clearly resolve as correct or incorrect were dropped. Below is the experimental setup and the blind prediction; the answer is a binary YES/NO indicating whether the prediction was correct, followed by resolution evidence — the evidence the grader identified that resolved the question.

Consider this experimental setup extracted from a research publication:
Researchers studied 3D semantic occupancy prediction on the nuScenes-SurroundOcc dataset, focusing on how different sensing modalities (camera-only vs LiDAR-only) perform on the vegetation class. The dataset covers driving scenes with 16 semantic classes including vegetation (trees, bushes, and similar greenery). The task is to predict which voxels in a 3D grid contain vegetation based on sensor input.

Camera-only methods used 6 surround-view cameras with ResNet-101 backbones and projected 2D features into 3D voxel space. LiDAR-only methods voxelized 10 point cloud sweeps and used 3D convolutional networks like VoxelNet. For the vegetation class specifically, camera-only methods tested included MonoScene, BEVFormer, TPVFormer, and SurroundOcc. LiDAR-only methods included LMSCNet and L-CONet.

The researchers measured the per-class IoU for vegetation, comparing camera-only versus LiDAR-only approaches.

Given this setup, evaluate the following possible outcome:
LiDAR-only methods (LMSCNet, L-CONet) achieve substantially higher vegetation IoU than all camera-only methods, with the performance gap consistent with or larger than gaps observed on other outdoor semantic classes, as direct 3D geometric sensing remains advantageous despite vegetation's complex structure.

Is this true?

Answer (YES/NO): YES